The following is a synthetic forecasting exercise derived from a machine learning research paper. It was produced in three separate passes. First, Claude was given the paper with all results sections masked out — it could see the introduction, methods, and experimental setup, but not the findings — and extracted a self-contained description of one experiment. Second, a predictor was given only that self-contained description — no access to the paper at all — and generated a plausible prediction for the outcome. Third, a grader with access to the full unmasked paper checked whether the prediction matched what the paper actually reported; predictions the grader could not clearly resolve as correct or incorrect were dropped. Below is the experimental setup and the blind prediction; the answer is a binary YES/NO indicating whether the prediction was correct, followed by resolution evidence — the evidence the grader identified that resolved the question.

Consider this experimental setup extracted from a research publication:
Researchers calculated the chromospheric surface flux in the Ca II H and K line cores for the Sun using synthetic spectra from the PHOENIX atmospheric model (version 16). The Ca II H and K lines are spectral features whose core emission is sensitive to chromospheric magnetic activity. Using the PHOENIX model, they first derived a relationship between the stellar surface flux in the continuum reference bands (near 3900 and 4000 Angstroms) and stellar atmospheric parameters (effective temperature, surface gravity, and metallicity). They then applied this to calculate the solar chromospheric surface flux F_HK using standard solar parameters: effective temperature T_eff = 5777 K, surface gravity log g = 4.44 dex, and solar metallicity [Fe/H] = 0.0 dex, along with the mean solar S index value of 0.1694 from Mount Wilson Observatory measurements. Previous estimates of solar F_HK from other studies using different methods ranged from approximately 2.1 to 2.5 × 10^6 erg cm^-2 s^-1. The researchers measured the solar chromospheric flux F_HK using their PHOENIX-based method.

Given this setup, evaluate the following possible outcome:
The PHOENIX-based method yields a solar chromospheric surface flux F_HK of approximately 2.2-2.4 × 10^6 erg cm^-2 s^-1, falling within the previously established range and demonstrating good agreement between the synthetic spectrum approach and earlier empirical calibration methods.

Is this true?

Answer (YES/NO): YES